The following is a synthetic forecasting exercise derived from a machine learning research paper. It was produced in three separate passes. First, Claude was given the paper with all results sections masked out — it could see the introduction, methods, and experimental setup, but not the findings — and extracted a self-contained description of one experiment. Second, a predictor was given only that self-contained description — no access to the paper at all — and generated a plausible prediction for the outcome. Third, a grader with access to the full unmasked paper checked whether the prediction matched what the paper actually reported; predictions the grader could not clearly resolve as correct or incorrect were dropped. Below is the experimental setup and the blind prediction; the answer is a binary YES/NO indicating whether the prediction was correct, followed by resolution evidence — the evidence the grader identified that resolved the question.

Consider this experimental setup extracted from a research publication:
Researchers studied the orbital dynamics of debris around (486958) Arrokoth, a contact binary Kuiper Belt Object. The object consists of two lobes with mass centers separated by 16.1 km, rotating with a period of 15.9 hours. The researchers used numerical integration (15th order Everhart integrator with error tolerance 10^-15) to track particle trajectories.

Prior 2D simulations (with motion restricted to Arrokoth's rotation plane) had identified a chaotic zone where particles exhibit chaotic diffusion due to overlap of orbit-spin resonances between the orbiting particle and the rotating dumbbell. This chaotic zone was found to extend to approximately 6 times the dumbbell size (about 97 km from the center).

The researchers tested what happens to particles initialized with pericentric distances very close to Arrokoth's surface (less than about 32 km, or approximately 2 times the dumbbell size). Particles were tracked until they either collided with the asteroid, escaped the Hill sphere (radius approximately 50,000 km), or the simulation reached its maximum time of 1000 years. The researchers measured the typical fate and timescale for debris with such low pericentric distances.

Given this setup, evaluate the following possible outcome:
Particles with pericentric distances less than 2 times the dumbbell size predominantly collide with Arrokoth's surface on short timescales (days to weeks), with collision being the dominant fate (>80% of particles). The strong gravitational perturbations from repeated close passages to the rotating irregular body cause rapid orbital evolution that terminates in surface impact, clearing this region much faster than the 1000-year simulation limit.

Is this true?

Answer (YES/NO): YES